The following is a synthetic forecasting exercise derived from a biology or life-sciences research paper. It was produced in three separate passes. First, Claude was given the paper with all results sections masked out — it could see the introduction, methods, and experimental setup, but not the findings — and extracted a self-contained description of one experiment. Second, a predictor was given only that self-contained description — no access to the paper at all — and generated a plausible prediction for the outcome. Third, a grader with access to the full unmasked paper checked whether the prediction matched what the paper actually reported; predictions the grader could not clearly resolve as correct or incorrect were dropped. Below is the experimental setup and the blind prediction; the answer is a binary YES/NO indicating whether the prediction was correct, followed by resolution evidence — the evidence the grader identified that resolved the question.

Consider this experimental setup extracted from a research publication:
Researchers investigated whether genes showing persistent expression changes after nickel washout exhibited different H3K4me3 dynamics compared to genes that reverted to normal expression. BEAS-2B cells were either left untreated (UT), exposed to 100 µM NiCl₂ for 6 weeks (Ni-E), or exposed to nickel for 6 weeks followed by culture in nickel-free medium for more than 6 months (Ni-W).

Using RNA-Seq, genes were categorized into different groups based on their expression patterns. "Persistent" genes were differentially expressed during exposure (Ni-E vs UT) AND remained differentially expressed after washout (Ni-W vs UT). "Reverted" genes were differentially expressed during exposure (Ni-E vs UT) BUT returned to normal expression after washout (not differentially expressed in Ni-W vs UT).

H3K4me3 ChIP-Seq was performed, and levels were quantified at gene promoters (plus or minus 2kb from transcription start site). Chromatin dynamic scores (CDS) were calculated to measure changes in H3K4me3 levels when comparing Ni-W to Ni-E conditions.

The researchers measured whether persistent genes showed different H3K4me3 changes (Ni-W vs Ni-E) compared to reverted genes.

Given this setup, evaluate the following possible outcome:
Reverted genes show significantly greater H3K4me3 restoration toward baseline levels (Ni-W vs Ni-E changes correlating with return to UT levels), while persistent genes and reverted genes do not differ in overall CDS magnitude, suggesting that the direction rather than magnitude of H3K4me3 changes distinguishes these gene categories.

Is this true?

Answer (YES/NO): NO